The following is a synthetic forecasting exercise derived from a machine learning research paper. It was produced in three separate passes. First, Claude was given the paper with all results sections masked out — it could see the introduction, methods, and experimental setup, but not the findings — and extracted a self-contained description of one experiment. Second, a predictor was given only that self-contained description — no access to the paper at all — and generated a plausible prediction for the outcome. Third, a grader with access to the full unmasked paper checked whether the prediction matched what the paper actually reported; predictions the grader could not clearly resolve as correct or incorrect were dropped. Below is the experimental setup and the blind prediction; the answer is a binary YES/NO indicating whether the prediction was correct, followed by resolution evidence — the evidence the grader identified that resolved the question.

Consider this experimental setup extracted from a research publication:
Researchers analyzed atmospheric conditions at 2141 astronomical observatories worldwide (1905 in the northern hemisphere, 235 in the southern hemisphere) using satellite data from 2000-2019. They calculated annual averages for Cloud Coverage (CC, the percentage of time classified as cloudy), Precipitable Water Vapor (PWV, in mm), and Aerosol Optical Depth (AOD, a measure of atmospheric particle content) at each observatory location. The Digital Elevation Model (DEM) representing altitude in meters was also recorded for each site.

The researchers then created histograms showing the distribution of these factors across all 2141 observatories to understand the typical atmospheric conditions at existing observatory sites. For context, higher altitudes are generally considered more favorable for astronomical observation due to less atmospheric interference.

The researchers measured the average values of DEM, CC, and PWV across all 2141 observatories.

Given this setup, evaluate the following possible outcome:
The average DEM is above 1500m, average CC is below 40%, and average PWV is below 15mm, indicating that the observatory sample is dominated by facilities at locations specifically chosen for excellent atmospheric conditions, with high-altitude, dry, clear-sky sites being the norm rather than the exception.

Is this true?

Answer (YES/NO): NO